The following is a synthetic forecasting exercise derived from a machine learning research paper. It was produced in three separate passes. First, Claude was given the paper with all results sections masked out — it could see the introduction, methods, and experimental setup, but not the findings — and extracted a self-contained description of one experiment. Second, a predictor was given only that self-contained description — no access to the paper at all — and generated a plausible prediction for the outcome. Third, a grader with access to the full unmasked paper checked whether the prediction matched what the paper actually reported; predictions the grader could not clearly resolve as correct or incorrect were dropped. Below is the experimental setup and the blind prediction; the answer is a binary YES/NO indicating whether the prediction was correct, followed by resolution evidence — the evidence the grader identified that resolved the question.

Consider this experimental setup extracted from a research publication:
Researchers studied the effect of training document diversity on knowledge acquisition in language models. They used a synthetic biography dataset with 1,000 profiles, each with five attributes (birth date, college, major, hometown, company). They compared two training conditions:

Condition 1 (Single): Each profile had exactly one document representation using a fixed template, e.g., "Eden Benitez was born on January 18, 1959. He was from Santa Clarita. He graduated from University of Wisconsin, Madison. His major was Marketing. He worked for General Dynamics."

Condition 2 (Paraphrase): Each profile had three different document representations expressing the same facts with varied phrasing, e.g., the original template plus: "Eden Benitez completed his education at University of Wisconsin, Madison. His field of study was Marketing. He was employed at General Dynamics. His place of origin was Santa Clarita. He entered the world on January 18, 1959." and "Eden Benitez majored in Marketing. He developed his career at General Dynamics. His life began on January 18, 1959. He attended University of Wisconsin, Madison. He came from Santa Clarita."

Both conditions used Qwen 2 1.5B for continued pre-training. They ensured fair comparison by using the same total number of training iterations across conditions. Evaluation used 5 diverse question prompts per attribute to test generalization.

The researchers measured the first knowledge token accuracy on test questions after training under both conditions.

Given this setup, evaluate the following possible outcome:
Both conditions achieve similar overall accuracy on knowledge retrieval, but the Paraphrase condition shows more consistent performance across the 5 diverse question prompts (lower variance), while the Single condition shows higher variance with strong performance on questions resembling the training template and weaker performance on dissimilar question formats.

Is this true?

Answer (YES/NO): NO